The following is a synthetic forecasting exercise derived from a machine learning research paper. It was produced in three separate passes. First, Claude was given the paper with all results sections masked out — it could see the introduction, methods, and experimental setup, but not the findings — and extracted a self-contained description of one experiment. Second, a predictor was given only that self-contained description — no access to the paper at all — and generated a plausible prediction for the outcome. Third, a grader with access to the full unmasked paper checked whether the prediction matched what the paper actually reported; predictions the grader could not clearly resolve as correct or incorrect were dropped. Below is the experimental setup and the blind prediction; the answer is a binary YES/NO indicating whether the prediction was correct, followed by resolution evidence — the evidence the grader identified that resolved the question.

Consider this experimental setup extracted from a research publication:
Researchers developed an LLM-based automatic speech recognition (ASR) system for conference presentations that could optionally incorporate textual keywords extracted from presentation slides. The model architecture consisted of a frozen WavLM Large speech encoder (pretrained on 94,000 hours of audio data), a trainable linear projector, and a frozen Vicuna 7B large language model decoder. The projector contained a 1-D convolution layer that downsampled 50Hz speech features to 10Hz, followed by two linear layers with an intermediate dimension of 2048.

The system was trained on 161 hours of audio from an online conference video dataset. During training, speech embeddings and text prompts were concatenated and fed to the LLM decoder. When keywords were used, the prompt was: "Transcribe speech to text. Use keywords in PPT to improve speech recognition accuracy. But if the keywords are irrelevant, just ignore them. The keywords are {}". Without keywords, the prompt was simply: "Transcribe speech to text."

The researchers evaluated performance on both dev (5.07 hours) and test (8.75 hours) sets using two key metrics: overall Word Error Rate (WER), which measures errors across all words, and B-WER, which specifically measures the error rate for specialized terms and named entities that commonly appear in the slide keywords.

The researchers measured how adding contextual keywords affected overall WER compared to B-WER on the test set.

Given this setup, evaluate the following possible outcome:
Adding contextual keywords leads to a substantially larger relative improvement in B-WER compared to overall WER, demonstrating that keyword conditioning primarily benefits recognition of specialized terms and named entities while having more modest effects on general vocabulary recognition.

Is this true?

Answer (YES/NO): YES